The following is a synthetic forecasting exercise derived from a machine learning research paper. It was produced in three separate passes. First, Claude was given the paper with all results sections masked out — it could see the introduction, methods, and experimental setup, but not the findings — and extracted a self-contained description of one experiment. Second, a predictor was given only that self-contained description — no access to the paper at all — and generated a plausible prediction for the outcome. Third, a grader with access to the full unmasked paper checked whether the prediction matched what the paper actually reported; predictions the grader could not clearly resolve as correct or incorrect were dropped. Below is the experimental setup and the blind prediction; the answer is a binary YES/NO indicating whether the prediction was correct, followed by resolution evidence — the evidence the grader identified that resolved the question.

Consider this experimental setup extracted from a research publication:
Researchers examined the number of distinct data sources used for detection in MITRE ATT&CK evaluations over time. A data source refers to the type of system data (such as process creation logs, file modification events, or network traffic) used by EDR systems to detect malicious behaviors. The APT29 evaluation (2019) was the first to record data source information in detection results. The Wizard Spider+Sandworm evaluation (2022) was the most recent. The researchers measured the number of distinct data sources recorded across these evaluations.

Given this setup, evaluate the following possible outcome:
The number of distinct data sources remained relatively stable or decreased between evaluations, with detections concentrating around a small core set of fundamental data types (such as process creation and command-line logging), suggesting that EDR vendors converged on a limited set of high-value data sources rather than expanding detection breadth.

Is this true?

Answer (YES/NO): NO